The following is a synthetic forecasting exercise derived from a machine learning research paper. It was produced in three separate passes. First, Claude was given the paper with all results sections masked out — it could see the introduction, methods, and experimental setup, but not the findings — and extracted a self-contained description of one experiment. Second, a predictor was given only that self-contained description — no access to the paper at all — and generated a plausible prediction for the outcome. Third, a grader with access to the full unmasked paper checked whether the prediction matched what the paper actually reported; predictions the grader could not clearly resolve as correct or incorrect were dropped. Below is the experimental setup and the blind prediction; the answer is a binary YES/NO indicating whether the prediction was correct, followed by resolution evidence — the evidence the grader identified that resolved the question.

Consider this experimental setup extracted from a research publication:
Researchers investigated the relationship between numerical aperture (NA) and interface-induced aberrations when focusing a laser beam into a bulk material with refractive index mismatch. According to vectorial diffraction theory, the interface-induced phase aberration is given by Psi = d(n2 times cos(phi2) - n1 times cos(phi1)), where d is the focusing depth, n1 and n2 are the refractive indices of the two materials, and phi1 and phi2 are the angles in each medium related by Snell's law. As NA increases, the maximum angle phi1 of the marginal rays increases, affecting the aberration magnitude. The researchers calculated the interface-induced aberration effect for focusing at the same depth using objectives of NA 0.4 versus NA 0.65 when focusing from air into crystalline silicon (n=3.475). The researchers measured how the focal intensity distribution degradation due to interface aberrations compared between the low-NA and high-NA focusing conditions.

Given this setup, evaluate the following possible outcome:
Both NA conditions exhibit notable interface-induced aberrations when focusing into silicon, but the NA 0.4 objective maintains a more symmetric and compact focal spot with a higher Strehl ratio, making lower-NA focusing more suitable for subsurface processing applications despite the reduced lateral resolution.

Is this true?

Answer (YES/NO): NO